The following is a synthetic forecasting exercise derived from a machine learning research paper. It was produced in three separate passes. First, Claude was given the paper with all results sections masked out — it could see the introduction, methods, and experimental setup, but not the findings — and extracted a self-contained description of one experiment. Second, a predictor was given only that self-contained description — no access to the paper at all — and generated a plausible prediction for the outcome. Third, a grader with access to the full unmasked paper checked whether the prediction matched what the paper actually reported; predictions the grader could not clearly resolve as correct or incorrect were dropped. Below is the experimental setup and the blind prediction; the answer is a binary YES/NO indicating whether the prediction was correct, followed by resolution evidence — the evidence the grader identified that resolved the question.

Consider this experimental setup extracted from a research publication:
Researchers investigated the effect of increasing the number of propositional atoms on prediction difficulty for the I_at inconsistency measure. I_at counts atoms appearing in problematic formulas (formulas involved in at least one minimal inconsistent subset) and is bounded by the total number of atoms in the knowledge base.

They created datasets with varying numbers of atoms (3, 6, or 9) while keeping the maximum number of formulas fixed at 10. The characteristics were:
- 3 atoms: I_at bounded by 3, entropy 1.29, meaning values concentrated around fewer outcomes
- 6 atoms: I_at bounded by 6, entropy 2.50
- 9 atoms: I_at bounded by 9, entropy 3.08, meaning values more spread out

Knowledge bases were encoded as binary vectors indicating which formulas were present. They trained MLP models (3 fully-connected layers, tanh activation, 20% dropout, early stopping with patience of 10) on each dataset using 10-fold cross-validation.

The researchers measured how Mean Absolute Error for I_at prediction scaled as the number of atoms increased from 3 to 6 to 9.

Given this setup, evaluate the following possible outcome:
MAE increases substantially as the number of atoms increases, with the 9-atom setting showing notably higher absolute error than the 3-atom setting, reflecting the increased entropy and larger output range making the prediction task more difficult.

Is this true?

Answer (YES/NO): NO